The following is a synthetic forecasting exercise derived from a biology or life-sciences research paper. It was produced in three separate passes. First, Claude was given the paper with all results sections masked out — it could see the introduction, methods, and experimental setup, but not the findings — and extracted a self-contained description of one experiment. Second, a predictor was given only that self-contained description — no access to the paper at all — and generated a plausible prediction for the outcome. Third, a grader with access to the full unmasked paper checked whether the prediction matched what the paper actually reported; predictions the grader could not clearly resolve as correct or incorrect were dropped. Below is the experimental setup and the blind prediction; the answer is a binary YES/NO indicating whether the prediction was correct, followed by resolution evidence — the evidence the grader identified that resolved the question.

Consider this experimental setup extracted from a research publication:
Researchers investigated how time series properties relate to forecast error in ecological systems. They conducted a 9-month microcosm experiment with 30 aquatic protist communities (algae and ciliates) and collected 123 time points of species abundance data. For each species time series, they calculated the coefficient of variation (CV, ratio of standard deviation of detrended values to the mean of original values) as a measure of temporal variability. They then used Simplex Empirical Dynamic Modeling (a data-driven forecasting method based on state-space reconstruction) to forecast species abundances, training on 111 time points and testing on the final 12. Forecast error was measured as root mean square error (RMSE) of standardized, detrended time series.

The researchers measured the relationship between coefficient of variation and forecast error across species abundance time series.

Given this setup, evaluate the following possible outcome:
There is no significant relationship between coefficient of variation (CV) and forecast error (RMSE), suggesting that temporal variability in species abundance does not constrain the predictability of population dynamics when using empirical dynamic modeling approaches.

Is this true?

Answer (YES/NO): NO